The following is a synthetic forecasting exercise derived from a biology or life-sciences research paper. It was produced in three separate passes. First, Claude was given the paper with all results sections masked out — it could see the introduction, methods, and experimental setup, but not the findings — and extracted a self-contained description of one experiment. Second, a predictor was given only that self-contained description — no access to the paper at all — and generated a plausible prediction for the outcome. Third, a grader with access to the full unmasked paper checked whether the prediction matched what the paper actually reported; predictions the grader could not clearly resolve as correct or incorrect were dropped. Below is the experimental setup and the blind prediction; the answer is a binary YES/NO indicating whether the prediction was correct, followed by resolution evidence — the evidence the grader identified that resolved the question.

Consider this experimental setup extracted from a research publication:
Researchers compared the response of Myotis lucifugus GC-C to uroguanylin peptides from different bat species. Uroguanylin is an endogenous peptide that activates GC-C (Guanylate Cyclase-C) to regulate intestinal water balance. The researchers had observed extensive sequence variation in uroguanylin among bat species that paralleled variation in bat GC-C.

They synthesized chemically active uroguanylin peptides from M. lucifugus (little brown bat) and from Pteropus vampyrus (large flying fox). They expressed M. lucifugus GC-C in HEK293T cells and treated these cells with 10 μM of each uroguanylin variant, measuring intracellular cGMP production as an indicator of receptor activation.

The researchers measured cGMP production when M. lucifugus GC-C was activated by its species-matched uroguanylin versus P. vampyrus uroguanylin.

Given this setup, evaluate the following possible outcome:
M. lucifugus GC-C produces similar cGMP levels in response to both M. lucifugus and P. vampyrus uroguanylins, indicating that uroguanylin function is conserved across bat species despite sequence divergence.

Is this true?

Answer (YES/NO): NO